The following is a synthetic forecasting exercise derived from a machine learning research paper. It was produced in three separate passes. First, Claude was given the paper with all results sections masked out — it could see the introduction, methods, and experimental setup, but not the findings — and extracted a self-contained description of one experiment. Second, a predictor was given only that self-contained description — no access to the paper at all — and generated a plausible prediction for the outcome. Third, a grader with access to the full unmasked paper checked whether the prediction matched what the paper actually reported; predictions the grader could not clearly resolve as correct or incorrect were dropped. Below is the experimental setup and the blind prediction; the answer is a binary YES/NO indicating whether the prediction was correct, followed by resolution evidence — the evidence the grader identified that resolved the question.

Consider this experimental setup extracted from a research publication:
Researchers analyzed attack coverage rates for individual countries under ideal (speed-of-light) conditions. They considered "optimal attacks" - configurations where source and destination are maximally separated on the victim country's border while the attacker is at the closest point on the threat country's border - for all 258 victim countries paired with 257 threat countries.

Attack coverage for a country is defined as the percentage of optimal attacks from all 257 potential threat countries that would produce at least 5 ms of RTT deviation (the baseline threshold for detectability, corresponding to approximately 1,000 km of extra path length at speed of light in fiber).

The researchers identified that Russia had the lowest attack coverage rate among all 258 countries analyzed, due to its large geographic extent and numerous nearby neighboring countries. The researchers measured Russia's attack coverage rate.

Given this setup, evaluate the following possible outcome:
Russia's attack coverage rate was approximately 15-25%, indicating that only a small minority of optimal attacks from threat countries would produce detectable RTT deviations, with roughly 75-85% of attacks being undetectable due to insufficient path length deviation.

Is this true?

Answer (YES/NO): NO